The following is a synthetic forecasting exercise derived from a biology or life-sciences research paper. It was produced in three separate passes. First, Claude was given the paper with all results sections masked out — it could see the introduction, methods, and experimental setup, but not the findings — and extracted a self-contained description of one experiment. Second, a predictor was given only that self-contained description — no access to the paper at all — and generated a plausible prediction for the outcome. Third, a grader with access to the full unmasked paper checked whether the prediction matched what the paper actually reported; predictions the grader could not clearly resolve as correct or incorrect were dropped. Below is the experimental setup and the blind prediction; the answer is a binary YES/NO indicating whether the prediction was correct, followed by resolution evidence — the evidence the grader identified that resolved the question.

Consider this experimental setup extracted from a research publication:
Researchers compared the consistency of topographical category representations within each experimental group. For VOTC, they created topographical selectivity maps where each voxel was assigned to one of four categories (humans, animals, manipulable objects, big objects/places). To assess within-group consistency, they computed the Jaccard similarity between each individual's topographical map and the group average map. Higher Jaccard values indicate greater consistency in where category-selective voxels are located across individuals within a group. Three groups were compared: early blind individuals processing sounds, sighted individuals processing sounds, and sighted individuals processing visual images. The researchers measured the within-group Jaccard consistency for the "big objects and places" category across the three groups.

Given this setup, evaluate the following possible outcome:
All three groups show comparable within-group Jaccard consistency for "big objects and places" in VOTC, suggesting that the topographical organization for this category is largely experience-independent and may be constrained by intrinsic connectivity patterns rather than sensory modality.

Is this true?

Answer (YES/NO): NO